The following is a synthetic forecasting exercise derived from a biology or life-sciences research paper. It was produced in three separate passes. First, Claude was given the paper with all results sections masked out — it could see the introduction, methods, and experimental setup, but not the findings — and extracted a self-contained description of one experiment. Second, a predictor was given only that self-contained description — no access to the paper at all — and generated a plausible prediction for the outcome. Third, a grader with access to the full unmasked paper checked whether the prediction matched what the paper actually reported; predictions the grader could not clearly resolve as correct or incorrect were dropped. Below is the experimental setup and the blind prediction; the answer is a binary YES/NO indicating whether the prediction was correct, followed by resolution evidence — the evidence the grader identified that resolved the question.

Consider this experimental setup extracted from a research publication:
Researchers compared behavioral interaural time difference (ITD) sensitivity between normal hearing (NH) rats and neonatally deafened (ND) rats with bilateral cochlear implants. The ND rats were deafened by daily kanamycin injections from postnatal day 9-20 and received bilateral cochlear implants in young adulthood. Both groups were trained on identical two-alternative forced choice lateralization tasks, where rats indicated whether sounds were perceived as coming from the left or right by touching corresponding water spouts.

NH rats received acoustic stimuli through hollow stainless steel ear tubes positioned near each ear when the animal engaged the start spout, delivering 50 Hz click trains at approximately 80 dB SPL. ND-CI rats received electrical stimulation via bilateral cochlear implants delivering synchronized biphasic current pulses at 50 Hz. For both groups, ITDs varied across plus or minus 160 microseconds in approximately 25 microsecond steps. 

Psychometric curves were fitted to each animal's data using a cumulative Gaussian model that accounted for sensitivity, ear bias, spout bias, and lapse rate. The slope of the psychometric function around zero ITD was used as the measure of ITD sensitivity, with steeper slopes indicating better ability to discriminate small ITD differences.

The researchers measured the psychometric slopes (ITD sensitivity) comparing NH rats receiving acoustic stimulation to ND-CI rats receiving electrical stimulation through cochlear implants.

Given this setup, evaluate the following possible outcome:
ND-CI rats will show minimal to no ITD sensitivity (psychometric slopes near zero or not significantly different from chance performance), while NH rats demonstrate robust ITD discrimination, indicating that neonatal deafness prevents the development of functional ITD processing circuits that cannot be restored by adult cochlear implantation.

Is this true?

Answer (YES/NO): NO